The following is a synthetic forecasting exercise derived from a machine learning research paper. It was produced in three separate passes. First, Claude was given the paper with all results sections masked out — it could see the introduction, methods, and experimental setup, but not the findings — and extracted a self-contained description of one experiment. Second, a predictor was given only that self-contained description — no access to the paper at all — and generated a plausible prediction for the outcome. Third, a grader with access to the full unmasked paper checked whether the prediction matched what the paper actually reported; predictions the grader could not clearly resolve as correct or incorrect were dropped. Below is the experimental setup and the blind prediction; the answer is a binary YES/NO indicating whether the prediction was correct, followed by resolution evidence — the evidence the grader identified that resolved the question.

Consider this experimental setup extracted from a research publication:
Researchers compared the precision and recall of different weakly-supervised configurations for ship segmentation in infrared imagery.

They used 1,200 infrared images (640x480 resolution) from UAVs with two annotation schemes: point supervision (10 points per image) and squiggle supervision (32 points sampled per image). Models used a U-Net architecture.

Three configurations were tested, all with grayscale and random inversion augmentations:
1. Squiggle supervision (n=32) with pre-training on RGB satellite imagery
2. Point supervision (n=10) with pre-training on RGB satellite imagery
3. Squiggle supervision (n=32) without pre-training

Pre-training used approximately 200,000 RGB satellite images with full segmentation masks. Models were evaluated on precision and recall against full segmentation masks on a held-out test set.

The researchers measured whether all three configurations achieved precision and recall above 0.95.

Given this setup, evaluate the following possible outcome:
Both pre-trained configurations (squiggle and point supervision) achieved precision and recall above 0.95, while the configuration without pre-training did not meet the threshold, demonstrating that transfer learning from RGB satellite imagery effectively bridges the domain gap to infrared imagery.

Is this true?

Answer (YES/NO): NO